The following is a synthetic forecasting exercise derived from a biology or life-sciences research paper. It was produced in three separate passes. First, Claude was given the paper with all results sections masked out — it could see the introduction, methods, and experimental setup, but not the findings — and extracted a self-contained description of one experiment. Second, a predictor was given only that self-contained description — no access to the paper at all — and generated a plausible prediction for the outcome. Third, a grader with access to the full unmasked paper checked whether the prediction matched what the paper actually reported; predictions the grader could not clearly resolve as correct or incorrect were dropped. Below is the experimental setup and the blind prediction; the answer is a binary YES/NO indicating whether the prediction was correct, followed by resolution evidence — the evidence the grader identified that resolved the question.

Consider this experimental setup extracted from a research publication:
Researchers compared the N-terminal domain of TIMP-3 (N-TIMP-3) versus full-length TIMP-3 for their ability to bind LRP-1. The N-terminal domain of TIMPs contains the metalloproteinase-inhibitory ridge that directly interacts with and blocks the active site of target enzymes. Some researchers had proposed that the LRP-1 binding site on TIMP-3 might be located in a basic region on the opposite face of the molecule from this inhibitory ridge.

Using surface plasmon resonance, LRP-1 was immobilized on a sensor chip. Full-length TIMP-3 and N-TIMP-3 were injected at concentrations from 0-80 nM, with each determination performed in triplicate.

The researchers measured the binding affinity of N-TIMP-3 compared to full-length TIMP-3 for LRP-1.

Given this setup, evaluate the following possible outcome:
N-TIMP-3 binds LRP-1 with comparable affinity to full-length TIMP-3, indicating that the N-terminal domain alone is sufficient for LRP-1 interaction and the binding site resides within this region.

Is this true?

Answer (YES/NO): YES